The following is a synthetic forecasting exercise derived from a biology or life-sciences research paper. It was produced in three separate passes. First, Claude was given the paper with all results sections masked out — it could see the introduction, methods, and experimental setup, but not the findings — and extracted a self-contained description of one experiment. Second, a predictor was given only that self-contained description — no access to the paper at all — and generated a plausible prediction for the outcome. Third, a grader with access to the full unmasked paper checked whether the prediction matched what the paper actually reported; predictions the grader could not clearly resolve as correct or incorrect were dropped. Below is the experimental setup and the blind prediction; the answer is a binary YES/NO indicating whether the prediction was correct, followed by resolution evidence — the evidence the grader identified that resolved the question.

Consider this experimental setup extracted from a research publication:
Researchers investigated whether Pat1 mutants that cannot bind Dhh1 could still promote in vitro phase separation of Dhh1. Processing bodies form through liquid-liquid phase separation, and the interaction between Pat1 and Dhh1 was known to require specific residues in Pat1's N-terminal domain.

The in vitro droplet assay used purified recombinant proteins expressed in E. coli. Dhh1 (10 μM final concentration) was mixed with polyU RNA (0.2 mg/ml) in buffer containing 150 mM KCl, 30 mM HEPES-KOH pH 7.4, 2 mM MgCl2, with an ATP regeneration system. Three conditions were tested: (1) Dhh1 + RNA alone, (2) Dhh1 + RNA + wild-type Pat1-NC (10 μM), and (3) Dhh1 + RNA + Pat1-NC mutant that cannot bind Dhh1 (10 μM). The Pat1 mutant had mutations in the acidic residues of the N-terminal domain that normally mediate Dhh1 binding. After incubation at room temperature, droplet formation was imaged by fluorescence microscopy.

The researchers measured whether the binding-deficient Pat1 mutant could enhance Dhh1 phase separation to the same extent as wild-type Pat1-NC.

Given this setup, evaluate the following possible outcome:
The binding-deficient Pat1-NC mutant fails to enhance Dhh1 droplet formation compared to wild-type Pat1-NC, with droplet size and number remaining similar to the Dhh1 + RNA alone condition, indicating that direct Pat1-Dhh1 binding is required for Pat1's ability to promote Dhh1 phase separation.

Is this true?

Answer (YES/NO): YES